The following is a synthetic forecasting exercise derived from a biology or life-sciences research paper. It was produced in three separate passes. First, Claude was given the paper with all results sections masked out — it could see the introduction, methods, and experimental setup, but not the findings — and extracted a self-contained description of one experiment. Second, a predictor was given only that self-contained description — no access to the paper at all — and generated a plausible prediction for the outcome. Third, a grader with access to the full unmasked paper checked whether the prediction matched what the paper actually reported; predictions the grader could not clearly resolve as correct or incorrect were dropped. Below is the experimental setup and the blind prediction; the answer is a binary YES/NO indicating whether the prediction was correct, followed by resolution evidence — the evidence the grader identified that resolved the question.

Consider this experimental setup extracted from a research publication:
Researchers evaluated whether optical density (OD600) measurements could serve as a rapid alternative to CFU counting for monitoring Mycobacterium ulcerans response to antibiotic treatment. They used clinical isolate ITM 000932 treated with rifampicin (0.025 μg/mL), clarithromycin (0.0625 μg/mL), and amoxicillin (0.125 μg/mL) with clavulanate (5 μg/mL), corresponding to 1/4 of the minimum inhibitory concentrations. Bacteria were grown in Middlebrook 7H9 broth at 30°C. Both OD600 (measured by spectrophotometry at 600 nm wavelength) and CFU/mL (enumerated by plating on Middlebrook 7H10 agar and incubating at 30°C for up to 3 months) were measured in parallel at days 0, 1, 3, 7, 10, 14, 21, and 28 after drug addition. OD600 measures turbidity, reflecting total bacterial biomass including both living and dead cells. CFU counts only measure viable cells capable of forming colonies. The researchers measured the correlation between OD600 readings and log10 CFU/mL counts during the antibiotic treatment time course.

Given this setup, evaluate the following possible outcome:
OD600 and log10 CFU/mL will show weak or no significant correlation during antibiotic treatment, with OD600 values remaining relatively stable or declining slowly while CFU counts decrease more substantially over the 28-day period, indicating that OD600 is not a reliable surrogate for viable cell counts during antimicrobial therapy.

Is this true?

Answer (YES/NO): NO